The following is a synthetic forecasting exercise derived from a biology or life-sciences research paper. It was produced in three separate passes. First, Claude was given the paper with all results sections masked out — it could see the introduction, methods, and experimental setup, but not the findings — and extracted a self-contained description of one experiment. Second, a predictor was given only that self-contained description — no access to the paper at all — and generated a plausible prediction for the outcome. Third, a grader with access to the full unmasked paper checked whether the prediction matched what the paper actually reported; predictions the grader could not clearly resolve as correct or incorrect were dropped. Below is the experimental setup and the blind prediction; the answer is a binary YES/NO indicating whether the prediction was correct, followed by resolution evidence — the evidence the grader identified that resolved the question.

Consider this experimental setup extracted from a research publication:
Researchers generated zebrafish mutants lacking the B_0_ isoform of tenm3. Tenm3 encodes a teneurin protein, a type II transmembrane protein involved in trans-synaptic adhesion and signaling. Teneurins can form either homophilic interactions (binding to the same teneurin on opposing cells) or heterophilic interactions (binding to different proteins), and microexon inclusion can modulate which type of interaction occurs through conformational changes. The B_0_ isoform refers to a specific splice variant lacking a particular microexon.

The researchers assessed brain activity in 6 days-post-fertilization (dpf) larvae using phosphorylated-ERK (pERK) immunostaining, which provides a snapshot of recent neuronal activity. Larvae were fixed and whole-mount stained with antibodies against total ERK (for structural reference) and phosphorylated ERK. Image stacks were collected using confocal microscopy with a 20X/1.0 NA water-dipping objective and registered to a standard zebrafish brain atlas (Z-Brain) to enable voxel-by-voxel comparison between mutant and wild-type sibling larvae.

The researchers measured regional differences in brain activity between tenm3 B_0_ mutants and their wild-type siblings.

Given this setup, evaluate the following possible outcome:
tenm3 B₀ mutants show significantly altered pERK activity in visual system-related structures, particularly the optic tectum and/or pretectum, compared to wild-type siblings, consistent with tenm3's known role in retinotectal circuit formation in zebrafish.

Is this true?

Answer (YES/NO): NO